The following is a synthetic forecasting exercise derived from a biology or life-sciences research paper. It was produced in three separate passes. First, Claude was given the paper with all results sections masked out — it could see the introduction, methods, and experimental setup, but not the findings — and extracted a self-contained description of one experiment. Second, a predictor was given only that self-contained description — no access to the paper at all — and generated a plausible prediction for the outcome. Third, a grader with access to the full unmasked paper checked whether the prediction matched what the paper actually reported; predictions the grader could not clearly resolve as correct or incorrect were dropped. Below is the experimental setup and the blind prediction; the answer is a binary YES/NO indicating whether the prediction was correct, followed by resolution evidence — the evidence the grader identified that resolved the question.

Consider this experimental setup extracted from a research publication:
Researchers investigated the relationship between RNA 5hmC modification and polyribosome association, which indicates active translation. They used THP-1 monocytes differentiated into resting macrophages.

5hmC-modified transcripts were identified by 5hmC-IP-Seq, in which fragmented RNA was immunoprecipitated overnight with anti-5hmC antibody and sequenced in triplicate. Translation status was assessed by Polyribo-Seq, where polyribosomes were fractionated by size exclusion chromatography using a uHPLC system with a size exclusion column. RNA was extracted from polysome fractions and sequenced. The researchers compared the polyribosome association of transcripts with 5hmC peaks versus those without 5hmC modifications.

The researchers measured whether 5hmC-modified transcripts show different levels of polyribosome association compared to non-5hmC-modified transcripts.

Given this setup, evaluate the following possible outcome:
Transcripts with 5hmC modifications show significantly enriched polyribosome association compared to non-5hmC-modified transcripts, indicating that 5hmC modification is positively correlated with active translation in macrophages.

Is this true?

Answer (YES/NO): YES